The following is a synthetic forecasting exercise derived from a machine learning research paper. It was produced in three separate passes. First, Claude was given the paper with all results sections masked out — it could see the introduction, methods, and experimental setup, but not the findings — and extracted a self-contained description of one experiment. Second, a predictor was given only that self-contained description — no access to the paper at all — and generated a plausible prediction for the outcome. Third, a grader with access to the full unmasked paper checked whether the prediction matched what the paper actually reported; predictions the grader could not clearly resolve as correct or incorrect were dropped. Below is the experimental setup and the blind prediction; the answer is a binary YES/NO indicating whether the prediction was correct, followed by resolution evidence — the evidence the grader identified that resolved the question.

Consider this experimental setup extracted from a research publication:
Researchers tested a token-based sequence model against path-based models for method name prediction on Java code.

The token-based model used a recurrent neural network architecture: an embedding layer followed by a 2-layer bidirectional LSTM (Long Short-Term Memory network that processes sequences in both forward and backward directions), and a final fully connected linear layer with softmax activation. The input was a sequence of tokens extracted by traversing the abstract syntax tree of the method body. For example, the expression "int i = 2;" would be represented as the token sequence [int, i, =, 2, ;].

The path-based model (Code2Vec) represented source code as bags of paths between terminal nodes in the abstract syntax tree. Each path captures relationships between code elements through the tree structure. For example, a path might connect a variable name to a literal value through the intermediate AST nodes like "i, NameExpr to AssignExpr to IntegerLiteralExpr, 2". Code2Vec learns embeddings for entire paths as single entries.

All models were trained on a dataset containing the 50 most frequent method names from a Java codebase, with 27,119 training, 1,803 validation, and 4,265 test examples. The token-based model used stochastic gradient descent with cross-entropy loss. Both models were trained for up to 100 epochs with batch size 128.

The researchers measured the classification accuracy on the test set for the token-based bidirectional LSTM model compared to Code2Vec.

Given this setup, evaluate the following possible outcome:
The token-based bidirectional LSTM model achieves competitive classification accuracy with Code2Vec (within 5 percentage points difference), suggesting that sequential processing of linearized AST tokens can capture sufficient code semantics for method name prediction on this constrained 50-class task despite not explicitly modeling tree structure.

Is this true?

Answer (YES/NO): NO